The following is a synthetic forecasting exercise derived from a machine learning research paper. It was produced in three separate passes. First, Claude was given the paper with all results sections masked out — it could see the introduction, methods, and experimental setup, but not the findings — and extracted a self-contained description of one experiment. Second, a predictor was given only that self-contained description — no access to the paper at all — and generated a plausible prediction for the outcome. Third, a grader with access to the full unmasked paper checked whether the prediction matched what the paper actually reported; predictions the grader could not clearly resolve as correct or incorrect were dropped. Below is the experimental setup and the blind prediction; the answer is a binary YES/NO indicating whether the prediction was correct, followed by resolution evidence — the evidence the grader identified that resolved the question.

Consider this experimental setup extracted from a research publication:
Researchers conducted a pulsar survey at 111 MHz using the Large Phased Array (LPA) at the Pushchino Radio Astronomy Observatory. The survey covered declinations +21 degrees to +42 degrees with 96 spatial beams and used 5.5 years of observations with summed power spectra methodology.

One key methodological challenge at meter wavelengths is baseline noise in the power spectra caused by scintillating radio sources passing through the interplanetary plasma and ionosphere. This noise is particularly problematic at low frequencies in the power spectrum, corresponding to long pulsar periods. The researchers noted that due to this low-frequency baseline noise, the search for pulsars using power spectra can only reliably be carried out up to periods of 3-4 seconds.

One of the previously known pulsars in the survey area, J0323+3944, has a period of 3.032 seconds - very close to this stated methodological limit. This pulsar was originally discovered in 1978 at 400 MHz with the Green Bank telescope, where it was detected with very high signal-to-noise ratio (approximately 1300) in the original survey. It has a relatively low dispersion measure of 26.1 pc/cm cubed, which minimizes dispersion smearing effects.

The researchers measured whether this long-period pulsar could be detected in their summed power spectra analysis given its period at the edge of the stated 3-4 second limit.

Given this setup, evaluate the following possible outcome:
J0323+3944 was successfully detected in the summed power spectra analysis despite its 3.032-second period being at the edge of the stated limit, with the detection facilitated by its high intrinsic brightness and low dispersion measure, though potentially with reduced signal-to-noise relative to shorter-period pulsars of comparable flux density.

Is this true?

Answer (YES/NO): YES